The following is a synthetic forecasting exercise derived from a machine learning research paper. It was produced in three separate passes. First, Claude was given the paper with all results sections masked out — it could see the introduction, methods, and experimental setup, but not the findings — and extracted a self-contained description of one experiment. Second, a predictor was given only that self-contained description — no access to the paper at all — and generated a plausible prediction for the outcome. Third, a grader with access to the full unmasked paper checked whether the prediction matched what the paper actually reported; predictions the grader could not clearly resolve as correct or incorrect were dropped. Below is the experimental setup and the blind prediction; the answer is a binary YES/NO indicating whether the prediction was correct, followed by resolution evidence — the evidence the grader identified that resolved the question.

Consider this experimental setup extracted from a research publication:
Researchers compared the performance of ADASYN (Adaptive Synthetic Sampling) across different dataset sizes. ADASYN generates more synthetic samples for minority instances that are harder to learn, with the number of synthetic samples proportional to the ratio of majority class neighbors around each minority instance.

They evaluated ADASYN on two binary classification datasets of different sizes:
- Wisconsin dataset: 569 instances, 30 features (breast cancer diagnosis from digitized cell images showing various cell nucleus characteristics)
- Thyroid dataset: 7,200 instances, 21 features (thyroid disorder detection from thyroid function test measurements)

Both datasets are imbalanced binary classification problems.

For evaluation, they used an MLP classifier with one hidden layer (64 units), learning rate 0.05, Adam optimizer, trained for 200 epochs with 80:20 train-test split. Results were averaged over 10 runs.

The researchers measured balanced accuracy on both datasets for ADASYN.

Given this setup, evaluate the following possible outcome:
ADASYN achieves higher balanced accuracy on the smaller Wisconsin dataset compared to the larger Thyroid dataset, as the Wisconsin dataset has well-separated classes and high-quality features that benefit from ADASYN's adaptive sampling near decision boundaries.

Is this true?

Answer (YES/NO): YES